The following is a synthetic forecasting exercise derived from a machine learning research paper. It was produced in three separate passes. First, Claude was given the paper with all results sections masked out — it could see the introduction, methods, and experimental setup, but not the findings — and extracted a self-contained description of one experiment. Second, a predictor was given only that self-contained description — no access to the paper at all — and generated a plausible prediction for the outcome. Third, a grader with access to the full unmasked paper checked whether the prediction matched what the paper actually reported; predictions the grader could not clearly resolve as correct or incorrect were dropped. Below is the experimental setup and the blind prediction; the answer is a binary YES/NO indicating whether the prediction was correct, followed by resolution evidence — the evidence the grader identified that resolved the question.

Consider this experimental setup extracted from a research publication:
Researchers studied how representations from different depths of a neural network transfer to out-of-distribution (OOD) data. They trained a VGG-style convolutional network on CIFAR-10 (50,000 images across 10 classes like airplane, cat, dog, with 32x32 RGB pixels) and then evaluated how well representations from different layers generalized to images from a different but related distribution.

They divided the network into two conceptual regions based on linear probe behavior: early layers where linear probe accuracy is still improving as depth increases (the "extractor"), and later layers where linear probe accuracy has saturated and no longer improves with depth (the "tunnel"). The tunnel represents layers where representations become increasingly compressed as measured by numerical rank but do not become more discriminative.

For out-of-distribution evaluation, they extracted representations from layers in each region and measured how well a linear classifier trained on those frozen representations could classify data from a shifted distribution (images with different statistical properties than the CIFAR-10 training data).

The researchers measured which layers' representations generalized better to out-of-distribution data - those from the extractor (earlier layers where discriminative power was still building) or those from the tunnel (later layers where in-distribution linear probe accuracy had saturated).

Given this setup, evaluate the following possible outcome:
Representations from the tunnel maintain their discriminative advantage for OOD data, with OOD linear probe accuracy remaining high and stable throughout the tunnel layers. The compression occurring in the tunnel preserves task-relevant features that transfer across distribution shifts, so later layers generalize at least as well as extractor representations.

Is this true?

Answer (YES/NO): NO